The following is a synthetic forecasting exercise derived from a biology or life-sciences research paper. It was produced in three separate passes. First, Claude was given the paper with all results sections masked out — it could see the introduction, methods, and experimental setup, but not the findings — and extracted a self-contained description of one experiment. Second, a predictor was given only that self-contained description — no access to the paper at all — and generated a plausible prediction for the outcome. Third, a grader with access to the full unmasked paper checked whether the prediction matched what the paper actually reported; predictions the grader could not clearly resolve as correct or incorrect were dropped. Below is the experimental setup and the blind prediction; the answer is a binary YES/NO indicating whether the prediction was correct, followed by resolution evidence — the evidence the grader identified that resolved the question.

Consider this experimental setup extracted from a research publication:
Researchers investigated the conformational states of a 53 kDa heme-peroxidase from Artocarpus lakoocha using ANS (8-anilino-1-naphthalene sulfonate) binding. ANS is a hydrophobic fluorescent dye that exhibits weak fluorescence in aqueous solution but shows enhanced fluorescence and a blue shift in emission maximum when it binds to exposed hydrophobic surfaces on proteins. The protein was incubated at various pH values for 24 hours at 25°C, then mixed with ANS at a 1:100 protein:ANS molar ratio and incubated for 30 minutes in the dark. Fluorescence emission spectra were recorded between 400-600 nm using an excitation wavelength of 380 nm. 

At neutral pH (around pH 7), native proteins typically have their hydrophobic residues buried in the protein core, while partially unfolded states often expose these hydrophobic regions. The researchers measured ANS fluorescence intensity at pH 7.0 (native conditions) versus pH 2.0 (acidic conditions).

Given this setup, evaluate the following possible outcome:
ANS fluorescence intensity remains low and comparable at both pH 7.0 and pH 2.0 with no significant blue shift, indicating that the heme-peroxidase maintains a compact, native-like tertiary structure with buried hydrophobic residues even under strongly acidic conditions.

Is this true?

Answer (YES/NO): NO